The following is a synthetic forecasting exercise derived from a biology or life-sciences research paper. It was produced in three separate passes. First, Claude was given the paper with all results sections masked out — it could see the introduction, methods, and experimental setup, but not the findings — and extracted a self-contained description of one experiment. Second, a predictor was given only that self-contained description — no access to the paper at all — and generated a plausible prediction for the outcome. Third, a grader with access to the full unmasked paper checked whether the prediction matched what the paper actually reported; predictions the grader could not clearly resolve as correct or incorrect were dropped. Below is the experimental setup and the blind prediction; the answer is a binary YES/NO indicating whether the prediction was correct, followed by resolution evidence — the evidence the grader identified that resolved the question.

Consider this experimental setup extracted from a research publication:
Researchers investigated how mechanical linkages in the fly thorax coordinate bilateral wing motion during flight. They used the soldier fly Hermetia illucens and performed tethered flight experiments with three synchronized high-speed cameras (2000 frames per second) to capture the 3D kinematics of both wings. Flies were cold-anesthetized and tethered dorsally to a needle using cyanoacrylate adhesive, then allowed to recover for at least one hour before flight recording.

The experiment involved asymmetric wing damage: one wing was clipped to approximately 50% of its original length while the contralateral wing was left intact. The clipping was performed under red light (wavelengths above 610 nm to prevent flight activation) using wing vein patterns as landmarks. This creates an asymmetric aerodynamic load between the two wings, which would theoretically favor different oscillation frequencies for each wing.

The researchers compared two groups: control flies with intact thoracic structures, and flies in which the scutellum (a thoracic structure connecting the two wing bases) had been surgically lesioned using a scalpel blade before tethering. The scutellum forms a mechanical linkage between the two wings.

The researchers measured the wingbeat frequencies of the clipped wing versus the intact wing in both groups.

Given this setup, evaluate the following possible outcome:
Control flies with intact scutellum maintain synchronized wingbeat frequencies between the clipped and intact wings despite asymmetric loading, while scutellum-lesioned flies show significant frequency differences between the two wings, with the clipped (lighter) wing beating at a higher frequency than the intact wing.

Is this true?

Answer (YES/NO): YES